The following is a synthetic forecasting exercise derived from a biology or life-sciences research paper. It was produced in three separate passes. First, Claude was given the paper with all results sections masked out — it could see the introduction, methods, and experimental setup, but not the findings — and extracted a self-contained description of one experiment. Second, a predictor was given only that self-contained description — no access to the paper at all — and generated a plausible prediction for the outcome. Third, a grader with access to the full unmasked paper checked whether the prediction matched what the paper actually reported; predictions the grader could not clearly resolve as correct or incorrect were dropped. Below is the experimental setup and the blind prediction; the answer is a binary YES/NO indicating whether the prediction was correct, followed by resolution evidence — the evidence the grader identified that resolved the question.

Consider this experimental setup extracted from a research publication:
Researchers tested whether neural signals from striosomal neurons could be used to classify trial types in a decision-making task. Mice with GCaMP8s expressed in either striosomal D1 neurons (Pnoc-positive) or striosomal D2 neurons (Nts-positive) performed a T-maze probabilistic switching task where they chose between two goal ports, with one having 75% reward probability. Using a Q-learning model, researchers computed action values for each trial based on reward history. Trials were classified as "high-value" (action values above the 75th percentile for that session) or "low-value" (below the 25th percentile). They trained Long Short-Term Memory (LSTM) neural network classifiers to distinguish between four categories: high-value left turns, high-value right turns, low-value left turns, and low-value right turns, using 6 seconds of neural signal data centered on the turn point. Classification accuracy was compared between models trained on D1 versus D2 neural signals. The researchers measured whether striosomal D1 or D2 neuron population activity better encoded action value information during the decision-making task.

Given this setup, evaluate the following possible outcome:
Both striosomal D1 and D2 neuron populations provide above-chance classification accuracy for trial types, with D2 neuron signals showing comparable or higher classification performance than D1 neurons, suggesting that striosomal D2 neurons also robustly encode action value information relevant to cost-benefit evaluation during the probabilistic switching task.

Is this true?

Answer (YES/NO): NO